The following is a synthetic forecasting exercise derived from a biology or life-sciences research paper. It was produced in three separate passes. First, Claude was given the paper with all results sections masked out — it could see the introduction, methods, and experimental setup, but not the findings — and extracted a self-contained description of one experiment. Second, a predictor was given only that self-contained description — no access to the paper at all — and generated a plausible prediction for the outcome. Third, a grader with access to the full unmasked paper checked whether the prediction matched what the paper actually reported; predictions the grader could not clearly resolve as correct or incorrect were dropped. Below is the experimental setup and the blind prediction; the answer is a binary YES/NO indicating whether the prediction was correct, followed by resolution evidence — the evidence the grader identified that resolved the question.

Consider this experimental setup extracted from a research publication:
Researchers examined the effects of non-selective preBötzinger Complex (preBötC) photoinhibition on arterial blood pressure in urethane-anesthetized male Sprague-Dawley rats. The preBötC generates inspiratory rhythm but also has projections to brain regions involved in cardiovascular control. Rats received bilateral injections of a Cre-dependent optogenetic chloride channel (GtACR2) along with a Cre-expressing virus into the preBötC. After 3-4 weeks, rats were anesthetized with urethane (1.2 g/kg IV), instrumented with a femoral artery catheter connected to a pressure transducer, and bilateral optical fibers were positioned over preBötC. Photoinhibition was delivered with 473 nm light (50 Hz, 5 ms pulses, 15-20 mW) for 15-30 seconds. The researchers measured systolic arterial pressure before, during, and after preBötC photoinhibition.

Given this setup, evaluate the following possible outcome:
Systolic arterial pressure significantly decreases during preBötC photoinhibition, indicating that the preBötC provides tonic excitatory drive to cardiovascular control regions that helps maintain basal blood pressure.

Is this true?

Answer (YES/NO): NO